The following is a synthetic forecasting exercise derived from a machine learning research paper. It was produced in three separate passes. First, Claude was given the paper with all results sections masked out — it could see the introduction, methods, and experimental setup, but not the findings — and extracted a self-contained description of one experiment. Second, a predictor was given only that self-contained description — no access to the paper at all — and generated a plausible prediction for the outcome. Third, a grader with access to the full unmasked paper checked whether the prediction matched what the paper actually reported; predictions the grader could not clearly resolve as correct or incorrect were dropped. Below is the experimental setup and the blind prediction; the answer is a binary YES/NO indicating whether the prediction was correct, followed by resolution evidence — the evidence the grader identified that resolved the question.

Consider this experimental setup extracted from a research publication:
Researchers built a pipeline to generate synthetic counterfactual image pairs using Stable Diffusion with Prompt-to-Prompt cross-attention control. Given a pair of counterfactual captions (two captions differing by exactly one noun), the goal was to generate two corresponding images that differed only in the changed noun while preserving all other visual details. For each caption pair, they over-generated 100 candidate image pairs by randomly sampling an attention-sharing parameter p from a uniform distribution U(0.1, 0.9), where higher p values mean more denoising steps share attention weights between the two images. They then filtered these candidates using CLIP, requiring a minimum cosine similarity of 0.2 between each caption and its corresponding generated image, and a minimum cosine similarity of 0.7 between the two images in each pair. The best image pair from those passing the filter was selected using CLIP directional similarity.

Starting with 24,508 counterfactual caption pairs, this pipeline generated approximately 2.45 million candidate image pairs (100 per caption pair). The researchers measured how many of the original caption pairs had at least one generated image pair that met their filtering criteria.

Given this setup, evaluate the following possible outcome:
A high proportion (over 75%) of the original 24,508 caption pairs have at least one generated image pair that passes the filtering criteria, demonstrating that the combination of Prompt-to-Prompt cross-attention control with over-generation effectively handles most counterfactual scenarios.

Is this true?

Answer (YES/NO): NO